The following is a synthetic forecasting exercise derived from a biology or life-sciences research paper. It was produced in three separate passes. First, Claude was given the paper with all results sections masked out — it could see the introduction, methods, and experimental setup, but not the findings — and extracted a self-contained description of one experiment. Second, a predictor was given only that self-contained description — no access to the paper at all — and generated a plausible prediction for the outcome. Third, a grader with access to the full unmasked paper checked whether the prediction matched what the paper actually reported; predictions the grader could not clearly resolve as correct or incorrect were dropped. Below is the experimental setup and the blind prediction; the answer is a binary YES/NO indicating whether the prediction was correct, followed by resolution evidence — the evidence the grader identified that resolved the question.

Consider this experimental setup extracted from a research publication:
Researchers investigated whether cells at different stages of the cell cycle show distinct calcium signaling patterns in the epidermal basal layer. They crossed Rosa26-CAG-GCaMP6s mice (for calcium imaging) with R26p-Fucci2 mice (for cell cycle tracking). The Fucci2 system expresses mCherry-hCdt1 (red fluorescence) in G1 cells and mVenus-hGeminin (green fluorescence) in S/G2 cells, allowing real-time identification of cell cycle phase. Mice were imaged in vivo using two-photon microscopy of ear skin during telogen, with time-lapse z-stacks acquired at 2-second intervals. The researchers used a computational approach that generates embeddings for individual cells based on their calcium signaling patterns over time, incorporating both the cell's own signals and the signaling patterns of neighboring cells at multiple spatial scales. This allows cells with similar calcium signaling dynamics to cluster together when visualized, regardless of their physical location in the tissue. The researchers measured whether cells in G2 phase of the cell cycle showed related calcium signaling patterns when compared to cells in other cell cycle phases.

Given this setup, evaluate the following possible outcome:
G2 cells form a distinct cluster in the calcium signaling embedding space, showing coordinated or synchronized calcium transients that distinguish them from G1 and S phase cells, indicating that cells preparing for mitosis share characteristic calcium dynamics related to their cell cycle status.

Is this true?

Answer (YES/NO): YES